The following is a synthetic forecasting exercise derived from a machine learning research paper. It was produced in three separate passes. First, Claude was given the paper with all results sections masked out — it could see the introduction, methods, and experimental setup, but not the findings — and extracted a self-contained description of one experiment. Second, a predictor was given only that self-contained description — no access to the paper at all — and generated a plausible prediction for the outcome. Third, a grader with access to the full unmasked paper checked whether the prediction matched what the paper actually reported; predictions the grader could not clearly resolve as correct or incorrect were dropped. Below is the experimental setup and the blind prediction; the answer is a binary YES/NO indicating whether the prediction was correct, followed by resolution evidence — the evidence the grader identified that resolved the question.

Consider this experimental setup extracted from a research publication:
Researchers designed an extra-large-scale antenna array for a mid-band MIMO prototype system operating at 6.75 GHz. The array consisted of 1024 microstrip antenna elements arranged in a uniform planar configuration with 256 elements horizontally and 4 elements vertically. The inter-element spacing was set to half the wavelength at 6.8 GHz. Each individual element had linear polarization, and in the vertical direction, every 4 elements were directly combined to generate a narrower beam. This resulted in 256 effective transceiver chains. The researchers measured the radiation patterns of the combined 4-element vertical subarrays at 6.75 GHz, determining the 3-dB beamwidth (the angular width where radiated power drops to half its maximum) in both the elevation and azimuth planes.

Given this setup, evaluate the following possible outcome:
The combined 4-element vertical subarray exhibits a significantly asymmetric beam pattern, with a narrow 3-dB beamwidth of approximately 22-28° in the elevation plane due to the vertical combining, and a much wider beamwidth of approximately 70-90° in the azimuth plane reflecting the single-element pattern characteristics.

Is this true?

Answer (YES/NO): NO